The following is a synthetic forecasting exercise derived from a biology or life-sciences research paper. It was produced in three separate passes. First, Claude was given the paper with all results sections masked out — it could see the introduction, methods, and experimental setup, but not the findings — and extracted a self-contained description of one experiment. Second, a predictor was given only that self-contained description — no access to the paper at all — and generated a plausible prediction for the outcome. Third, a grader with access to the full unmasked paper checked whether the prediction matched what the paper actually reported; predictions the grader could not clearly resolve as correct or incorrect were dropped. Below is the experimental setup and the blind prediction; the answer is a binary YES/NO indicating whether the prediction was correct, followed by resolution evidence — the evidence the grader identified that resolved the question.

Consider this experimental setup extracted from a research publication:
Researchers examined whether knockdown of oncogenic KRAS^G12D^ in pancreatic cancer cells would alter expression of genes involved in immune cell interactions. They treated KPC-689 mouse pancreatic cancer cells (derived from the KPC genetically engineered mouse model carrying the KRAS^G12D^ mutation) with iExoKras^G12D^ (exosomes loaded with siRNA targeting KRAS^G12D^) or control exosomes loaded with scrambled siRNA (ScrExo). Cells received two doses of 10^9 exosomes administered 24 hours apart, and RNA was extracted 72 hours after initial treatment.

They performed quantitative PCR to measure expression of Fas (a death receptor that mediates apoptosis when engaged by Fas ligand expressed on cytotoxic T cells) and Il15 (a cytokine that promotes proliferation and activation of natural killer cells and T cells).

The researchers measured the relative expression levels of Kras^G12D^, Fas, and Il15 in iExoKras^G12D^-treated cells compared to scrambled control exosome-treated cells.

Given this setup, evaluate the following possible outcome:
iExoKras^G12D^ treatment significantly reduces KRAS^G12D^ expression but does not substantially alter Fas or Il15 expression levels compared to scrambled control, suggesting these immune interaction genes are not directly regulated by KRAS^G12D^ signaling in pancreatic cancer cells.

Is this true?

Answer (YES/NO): NO